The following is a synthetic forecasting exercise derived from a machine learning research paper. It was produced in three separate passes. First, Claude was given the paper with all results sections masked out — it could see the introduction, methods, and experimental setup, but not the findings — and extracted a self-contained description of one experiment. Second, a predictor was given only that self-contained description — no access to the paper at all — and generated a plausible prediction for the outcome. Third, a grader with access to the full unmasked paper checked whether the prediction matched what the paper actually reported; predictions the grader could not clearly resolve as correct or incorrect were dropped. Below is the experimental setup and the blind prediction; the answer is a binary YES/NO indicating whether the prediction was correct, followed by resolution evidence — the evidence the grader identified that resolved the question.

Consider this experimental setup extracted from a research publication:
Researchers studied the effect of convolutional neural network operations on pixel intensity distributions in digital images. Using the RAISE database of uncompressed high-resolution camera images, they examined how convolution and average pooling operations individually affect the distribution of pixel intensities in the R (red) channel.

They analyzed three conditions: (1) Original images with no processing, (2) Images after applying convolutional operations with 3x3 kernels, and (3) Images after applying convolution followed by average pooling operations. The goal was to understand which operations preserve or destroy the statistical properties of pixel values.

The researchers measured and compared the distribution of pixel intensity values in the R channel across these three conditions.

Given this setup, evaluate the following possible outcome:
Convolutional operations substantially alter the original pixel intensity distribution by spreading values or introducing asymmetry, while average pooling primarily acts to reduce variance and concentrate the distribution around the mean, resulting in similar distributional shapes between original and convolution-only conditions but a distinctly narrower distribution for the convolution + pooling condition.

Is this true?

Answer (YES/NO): NO